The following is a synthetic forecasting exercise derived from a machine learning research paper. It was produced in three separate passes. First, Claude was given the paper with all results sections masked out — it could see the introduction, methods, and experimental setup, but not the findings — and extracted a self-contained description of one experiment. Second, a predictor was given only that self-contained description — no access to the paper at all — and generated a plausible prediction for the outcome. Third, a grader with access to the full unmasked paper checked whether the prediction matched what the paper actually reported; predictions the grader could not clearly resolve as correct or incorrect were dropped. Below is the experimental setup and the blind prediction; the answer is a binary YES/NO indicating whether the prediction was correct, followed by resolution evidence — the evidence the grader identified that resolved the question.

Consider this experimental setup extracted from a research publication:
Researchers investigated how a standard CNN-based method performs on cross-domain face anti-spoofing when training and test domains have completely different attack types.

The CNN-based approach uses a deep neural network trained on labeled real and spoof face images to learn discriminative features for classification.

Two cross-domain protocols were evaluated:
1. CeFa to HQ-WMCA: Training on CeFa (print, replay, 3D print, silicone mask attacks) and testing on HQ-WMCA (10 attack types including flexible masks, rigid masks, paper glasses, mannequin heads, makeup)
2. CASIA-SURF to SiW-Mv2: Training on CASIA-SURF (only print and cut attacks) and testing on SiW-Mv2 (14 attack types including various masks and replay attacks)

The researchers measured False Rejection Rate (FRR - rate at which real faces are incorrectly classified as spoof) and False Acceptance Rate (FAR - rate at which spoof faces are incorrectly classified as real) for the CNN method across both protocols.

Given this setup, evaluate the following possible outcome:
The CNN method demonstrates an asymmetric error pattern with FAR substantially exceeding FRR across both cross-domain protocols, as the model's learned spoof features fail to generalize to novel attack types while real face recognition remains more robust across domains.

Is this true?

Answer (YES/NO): NO